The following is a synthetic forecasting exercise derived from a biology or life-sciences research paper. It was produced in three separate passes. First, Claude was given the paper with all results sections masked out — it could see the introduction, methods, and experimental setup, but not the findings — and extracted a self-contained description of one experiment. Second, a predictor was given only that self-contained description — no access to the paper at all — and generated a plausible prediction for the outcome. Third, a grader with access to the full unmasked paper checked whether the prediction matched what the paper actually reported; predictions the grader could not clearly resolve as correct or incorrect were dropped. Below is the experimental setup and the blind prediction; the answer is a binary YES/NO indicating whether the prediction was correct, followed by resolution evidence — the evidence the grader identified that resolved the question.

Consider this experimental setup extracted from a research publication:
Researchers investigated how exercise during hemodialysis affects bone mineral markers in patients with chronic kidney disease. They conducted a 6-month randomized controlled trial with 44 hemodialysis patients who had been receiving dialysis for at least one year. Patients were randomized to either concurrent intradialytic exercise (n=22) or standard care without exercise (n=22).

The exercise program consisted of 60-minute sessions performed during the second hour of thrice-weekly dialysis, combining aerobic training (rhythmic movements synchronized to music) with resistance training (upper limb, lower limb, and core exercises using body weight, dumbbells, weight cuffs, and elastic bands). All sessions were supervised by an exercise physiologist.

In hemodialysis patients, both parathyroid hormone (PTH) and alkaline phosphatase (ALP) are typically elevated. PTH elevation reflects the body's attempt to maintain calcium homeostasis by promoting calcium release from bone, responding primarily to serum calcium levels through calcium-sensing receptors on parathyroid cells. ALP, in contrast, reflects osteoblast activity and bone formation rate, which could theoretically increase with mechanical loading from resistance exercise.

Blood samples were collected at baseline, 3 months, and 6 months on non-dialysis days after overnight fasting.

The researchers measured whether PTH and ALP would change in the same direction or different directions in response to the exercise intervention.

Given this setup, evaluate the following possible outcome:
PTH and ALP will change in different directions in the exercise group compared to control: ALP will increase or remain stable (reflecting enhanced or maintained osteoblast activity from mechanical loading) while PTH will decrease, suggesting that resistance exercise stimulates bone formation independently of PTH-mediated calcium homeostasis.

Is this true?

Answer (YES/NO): NO